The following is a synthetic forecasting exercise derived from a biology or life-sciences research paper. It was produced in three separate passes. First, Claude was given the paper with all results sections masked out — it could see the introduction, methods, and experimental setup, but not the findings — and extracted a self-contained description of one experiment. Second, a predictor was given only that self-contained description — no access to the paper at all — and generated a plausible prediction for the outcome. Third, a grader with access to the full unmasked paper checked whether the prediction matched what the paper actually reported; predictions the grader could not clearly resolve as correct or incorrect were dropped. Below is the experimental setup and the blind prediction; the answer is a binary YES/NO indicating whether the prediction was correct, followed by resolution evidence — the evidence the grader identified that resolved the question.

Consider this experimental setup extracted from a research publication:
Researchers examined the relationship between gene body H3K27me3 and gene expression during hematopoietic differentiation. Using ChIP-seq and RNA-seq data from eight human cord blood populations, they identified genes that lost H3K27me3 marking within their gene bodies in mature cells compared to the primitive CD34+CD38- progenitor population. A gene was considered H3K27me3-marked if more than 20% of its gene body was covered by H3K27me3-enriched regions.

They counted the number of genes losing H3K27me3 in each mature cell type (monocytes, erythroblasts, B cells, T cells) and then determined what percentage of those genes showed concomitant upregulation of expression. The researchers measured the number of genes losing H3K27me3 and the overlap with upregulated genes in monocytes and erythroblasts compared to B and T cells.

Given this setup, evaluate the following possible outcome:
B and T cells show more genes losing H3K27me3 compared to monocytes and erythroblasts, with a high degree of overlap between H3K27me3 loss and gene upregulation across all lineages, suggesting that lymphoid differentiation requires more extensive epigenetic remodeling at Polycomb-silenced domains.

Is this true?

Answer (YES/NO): NO